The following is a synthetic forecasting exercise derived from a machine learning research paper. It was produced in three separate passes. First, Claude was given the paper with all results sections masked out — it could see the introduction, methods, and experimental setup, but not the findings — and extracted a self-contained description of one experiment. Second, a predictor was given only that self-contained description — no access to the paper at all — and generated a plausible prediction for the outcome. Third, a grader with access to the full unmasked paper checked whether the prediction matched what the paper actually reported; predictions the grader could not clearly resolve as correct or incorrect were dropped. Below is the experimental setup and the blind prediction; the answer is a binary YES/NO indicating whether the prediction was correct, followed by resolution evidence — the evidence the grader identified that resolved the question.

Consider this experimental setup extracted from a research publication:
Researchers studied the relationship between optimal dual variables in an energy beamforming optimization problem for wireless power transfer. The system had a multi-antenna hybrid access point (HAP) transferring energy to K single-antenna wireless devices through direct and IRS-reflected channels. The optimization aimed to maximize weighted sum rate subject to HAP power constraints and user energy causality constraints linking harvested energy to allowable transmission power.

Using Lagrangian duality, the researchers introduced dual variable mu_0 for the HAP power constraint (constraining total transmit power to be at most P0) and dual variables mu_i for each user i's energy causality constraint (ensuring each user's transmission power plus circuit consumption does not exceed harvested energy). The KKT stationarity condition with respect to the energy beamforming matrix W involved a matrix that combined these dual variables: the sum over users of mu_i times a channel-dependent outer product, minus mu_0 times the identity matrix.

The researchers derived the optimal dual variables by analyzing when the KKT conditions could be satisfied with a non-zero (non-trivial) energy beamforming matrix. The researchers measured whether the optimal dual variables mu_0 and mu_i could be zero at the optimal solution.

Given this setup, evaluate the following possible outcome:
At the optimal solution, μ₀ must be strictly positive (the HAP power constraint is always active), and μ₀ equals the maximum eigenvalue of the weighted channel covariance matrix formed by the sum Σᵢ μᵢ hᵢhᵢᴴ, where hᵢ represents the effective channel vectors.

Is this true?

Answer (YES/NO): NO